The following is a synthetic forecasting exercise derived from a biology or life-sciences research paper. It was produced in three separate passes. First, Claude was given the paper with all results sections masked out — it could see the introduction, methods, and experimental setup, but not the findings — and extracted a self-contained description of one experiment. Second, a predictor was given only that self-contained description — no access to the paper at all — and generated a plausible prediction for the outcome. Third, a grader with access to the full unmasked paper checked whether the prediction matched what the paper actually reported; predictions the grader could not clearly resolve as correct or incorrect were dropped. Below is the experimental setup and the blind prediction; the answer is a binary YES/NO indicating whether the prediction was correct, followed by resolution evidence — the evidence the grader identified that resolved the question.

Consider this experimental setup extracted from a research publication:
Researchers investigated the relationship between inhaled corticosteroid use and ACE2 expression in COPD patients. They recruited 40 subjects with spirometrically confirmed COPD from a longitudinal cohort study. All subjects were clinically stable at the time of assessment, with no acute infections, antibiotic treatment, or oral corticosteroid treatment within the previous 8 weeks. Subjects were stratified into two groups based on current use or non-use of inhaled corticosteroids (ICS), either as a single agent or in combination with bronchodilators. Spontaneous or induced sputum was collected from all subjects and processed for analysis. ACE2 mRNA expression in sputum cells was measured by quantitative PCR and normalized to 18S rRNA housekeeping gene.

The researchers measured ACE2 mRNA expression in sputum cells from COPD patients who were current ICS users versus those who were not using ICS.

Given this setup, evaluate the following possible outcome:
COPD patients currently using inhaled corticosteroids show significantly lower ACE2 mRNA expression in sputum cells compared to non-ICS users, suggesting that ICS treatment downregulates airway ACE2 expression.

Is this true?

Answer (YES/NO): YES